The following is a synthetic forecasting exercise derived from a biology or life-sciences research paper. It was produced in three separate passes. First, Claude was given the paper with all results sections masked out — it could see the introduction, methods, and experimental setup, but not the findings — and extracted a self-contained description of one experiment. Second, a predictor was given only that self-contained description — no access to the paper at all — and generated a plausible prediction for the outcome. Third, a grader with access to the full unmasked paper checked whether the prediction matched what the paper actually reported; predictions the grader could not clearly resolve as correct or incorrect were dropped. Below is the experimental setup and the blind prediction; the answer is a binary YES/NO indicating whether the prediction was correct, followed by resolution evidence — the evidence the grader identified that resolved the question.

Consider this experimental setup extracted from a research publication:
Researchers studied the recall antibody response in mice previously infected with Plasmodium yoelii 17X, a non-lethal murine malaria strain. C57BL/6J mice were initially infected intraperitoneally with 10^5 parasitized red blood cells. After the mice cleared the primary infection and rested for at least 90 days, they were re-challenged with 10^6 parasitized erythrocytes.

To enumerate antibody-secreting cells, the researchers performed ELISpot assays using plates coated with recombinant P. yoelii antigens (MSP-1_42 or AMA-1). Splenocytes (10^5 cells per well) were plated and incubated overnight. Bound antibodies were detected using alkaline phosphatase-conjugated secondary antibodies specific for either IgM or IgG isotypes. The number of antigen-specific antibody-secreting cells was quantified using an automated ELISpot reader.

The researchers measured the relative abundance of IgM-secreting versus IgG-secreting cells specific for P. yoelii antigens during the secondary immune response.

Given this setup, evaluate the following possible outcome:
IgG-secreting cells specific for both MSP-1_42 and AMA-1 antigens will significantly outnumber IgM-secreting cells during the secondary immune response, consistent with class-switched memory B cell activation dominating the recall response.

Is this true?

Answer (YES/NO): YES